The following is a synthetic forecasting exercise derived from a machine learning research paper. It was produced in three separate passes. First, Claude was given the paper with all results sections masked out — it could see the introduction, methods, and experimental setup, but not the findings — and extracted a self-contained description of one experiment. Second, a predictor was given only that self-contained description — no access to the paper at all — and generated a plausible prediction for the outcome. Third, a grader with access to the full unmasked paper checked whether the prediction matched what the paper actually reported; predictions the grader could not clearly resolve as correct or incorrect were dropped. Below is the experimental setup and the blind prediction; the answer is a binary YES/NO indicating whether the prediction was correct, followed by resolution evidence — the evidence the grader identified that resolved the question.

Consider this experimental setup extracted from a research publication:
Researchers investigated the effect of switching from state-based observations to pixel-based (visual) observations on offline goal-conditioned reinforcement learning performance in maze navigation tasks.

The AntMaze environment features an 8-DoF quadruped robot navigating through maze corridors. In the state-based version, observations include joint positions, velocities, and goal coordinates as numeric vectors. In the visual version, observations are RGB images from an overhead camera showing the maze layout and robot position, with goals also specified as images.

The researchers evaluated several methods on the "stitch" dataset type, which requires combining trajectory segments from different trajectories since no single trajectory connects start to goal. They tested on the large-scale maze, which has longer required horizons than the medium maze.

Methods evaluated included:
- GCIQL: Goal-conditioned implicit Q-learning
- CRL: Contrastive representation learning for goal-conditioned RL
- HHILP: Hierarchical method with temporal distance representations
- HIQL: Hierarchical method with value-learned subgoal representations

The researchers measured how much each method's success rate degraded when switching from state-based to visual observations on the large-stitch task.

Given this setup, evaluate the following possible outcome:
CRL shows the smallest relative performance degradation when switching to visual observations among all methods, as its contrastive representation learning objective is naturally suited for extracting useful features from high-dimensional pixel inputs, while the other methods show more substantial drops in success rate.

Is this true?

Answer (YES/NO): YES